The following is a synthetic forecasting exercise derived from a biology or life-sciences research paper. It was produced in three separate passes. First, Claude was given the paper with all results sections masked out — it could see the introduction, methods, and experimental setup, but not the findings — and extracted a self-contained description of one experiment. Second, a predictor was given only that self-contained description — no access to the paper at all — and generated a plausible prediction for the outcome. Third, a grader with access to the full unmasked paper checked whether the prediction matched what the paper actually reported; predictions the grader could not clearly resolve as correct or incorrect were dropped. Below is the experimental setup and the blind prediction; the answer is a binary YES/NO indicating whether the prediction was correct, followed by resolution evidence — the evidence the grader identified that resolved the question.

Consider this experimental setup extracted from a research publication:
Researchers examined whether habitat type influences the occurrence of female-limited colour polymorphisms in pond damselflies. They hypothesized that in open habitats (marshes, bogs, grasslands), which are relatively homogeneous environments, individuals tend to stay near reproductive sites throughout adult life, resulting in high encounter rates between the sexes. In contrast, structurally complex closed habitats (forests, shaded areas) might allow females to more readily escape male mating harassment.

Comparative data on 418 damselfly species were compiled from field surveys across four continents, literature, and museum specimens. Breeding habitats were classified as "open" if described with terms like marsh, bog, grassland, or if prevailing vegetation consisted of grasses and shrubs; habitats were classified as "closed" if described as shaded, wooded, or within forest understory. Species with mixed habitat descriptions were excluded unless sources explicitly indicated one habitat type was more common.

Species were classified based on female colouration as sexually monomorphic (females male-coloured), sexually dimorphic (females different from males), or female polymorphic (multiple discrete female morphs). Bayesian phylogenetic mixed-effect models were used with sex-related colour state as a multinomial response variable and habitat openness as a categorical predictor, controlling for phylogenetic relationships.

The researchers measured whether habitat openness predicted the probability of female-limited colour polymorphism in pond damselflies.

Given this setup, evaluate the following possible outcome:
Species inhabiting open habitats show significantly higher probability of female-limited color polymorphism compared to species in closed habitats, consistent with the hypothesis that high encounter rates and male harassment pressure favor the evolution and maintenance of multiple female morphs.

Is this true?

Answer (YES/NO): NO